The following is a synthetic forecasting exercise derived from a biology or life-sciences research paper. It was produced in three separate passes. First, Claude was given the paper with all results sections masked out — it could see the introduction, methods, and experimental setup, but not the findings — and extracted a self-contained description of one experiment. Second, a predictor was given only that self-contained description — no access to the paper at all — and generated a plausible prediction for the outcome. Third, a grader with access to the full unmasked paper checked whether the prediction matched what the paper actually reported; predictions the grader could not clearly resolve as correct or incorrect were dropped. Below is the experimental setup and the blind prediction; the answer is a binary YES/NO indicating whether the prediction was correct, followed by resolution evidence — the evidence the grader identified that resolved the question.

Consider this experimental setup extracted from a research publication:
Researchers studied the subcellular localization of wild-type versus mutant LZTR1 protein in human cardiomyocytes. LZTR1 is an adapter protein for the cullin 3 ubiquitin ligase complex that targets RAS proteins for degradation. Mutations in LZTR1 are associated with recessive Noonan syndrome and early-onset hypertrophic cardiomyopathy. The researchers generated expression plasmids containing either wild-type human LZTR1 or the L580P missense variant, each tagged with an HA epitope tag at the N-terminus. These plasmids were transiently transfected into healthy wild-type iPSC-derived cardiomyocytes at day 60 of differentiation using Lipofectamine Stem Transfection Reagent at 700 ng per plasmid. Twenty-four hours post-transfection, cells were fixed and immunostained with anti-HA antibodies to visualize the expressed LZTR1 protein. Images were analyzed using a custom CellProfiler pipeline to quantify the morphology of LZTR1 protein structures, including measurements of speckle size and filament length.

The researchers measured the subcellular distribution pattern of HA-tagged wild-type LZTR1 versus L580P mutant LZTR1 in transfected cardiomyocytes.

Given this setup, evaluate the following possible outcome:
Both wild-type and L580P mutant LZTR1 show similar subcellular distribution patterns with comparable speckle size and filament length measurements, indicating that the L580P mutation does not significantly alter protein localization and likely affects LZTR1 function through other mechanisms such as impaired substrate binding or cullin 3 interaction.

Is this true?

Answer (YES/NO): NO